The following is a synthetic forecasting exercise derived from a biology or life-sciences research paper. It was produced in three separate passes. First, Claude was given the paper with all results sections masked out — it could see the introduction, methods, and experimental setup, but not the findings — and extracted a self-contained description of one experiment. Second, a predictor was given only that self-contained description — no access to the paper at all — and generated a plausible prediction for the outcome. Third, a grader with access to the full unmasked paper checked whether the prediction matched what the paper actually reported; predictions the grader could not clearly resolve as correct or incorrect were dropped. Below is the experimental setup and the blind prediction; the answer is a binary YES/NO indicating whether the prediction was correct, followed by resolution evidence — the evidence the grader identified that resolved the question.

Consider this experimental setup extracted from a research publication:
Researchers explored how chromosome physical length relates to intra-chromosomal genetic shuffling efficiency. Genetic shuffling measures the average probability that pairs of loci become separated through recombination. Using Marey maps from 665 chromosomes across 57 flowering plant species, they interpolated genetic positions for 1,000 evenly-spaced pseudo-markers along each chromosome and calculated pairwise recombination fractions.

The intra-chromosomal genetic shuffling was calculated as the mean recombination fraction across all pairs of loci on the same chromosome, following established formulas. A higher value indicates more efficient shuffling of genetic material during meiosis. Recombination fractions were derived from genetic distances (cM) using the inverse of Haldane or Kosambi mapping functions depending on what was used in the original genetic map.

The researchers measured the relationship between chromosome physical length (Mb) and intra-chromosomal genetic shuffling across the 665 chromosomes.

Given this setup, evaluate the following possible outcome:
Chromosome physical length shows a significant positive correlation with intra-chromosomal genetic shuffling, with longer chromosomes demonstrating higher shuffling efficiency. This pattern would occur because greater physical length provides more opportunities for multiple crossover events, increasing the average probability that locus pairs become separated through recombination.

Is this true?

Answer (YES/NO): YES